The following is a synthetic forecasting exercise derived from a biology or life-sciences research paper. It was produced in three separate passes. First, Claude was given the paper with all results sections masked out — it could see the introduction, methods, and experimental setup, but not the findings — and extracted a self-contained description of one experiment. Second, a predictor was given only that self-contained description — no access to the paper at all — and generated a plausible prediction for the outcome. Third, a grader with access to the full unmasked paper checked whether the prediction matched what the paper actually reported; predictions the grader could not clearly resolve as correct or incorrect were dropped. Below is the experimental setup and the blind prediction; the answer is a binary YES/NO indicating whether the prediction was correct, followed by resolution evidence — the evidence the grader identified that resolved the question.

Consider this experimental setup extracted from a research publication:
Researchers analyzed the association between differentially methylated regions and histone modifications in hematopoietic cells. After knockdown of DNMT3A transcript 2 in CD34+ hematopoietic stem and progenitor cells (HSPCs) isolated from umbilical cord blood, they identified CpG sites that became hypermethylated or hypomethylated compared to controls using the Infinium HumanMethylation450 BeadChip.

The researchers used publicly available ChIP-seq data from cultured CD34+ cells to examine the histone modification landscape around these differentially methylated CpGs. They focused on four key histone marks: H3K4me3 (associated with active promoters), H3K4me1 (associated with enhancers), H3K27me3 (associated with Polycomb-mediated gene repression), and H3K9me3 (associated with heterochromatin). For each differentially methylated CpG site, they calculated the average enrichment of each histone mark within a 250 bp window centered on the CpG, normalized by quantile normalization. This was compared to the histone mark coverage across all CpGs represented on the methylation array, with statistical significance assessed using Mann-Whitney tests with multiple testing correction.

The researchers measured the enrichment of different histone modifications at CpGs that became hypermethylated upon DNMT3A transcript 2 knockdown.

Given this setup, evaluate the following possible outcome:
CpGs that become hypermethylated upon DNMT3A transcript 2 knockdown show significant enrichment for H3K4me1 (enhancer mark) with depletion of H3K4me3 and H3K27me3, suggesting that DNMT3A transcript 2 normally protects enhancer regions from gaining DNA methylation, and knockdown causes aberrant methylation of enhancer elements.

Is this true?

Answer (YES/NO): NO